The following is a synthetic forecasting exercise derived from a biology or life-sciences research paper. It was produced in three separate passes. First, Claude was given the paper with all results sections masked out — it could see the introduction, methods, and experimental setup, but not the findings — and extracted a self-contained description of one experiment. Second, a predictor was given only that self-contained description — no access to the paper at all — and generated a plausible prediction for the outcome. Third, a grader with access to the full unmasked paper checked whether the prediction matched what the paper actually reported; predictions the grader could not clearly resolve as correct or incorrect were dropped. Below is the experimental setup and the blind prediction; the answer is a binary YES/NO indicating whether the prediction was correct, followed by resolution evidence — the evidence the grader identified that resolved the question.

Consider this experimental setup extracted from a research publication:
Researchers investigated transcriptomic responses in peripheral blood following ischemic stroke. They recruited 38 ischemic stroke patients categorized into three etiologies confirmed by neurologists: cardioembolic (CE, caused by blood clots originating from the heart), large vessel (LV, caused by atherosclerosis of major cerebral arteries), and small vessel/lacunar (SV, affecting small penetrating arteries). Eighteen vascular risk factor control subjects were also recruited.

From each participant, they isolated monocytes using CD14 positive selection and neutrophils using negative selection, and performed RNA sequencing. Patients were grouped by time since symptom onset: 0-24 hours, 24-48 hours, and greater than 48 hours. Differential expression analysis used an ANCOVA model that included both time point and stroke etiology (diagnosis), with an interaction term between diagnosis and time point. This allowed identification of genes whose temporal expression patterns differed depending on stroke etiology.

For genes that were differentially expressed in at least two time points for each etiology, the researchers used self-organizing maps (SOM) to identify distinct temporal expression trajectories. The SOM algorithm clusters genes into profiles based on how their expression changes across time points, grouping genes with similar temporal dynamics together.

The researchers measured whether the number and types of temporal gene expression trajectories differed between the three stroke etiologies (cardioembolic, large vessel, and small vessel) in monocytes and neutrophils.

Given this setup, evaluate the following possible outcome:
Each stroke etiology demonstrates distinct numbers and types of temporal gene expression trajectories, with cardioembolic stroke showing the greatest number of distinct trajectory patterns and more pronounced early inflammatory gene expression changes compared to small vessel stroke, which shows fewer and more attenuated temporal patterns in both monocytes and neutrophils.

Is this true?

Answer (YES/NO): NO